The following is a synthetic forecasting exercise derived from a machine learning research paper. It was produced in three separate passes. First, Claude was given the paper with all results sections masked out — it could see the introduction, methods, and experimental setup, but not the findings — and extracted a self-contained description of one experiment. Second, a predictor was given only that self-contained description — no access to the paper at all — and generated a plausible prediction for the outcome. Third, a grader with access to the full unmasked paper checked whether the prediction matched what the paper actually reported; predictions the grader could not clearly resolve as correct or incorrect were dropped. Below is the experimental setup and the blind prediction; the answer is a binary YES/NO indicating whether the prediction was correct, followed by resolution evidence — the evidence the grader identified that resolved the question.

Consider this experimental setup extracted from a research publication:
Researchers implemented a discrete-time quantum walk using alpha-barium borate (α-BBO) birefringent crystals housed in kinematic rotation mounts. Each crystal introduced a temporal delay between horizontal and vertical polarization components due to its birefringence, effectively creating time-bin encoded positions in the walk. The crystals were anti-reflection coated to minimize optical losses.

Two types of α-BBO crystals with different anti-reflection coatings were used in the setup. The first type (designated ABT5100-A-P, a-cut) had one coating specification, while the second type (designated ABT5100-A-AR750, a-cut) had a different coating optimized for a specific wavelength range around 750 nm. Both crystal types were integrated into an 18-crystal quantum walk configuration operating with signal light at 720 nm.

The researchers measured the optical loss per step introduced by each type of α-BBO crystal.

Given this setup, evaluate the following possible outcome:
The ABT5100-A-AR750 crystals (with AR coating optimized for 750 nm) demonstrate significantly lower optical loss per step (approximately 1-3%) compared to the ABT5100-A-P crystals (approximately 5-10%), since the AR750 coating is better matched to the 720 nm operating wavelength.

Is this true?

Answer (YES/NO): NO